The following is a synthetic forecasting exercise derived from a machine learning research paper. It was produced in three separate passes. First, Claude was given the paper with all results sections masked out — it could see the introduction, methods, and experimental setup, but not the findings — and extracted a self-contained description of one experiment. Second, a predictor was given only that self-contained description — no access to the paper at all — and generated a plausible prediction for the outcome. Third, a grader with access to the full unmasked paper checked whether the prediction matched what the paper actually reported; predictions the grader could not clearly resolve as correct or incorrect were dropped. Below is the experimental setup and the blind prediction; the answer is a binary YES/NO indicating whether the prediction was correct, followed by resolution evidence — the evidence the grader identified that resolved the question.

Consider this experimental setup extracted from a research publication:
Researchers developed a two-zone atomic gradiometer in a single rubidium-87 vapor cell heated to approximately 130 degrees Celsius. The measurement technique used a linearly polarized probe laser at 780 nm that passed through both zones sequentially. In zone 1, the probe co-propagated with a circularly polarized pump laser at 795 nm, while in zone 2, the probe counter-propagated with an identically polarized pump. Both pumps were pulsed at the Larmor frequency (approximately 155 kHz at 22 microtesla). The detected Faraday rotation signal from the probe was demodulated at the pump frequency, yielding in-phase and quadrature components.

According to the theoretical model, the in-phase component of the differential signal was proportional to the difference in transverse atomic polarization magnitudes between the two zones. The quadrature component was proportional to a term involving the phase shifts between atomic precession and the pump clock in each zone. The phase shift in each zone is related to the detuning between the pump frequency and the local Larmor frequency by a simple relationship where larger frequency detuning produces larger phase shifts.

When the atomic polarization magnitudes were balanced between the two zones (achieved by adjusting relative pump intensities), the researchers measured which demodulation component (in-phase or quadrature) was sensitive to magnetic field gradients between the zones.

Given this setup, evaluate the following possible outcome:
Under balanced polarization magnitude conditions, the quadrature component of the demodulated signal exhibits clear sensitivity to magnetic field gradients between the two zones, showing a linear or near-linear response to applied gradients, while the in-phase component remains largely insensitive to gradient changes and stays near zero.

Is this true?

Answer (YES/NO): YES